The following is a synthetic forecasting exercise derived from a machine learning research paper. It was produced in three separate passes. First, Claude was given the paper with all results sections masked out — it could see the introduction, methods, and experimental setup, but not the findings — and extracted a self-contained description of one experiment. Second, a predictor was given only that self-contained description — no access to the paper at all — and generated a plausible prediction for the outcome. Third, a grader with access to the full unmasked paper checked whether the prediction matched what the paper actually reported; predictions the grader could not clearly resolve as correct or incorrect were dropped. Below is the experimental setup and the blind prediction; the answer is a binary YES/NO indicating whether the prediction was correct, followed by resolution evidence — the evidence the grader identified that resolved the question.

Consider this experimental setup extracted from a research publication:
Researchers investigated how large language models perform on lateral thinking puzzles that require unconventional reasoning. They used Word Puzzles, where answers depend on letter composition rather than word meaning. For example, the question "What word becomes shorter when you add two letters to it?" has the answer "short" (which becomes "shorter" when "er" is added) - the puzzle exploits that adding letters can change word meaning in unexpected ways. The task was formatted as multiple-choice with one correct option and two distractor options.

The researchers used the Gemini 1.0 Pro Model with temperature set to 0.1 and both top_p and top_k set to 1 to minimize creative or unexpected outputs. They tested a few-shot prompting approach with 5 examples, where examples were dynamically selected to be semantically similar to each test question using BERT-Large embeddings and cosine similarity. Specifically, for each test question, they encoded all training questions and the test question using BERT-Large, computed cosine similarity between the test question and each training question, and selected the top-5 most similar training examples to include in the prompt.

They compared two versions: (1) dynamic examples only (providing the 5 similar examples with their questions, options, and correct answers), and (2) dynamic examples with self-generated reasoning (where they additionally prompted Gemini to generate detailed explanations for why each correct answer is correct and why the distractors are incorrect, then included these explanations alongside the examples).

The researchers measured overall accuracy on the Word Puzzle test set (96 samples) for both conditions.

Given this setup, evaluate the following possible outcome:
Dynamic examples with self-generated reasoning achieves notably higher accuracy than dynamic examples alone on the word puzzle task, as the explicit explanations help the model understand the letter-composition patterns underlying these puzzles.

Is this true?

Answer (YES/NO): NO